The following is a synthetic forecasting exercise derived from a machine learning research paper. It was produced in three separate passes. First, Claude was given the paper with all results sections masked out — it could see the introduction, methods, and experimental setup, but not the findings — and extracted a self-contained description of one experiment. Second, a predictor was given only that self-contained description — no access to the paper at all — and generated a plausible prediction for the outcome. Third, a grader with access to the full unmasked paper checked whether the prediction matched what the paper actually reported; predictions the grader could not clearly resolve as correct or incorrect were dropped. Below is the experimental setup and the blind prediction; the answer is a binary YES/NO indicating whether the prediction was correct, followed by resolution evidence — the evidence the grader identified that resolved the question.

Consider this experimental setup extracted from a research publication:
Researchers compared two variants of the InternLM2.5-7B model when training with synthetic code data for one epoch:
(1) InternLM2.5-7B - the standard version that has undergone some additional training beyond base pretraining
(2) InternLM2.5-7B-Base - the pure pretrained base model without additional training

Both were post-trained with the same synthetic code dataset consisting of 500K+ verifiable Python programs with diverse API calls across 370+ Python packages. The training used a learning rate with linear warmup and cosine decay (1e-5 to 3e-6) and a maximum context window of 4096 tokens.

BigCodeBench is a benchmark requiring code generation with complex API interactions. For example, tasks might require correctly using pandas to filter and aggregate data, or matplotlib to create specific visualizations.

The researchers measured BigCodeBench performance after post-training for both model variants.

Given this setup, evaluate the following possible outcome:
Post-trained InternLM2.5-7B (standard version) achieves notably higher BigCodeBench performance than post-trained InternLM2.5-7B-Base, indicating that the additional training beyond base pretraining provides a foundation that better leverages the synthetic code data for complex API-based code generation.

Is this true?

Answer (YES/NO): NO